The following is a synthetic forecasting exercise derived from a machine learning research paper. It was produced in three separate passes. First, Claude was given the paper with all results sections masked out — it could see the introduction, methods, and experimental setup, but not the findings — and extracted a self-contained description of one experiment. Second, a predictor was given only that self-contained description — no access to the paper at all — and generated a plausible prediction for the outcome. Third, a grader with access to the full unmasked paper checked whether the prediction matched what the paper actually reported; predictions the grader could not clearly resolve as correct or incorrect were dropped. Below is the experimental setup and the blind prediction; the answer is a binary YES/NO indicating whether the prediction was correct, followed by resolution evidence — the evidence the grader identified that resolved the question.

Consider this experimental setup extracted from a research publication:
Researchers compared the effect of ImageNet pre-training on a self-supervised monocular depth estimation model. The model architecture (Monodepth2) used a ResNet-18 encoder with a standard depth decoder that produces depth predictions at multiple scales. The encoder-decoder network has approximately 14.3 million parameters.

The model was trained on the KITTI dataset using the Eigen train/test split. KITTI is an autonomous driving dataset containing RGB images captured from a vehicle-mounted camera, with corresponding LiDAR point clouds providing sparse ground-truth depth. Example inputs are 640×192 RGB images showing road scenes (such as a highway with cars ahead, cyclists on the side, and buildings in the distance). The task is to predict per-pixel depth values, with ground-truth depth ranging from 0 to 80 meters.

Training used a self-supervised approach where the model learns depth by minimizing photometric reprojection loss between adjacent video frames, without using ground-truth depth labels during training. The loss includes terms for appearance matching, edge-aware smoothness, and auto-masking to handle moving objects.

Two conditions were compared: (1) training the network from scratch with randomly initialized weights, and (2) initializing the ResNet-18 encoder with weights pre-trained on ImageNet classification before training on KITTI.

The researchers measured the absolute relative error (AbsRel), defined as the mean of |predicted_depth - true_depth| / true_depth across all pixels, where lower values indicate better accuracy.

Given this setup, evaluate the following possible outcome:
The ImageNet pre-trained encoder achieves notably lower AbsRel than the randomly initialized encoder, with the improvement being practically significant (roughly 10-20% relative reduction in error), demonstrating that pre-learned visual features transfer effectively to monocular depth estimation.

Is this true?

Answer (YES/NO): YES